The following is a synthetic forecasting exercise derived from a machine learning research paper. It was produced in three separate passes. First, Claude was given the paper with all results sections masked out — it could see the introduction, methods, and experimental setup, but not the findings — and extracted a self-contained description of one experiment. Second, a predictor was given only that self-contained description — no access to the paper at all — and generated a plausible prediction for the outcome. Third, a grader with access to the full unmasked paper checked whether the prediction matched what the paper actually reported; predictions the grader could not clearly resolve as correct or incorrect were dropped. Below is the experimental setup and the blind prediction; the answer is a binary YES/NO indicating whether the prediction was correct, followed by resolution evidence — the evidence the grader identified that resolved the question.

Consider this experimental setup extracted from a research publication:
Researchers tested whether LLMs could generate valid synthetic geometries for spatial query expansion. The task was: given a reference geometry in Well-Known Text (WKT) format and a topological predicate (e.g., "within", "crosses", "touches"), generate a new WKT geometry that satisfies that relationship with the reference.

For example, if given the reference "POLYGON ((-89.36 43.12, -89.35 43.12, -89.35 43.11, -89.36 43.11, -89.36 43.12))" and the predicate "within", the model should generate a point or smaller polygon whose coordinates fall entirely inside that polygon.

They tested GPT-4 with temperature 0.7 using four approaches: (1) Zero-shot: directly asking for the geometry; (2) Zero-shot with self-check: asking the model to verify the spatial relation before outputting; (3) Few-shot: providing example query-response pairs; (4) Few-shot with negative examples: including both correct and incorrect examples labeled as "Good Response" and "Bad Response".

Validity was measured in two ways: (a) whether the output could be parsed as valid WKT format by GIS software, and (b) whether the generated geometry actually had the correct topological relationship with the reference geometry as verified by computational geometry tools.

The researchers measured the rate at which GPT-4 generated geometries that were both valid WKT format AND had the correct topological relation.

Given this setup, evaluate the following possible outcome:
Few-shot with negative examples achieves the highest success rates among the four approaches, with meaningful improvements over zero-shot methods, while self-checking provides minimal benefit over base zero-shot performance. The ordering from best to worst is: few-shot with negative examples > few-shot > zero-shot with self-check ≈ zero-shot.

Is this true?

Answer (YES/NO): NO